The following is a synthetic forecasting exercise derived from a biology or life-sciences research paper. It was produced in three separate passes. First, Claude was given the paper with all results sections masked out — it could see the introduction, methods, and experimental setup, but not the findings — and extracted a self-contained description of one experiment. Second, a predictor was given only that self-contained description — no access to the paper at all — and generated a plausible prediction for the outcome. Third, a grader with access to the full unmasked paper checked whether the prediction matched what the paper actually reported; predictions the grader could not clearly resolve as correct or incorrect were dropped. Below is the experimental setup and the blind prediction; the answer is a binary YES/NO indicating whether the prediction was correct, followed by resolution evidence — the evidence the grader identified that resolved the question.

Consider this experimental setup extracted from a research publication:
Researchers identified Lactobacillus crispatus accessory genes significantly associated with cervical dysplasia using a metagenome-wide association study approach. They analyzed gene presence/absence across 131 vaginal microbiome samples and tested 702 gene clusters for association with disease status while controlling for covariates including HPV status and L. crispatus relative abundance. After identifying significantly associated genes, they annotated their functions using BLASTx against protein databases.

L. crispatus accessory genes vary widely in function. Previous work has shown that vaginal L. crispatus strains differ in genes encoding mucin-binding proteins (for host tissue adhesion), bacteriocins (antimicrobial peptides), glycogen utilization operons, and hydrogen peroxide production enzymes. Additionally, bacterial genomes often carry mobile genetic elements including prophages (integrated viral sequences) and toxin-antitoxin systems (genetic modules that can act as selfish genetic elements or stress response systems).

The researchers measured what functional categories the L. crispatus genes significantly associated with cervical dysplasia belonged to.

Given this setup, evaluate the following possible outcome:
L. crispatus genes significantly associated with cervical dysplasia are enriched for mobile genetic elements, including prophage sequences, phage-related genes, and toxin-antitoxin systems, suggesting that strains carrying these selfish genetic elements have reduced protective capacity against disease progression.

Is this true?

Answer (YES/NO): NO